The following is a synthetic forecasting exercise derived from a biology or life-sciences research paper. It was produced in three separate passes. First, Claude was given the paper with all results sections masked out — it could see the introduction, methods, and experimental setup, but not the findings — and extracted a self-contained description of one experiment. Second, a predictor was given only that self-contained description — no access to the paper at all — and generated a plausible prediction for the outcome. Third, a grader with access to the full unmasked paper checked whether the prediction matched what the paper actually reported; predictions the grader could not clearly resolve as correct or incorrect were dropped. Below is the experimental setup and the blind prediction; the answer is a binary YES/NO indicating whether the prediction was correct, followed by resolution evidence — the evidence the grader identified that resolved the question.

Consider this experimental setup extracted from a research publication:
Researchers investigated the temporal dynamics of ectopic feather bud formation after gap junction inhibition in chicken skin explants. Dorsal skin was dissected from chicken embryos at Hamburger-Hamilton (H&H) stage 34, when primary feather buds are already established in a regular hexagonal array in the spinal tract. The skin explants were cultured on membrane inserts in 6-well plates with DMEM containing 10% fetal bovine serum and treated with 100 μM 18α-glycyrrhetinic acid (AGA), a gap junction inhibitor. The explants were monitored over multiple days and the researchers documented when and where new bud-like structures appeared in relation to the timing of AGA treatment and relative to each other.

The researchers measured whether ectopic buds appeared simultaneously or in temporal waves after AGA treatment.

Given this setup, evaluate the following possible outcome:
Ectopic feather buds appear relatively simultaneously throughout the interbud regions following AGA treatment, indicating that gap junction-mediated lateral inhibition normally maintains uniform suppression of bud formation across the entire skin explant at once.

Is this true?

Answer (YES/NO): NO